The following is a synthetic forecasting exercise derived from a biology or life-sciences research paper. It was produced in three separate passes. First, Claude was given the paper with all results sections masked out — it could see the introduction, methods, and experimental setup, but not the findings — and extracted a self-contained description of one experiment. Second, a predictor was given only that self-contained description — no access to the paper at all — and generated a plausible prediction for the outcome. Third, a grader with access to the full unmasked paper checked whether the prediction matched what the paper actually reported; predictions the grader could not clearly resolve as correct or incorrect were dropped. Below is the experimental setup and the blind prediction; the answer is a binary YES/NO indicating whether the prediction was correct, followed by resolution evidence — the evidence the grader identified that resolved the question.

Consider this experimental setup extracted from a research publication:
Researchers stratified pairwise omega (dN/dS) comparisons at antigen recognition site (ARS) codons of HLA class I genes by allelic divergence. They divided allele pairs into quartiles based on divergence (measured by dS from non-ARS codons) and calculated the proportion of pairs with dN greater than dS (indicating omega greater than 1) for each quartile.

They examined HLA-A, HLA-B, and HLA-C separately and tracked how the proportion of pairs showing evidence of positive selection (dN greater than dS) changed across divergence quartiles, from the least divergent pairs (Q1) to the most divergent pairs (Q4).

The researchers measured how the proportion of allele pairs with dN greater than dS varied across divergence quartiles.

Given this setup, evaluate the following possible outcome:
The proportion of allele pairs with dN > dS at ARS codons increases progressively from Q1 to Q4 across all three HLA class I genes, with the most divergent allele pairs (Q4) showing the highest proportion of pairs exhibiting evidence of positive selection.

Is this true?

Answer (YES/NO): YES